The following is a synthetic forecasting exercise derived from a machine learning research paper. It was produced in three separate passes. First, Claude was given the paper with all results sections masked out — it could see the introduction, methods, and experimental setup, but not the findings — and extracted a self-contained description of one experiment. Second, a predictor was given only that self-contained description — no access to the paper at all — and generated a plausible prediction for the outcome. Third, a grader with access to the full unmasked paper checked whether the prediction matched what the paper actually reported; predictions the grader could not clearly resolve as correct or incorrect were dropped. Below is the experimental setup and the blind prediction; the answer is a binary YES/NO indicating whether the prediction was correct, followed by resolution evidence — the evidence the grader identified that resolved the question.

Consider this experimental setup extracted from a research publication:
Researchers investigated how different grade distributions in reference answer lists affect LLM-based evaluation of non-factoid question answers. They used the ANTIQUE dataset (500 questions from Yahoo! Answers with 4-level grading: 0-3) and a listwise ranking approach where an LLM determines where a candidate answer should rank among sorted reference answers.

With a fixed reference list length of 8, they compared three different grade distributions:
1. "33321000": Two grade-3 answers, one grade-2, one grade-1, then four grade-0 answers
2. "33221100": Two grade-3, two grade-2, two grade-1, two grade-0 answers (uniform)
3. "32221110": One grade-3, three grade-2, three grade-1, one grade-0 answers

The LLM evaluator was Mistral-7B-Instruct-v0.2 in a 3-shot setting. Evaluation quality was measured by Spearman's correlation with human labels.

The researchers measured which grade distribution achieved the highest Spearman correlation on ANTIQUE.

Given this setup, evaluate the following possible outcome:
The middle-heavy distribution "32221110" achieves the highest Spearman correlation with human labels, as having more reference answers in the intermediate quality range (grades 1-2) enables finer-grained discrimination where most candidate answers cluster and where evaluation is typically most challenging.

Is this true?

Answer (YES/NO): NO